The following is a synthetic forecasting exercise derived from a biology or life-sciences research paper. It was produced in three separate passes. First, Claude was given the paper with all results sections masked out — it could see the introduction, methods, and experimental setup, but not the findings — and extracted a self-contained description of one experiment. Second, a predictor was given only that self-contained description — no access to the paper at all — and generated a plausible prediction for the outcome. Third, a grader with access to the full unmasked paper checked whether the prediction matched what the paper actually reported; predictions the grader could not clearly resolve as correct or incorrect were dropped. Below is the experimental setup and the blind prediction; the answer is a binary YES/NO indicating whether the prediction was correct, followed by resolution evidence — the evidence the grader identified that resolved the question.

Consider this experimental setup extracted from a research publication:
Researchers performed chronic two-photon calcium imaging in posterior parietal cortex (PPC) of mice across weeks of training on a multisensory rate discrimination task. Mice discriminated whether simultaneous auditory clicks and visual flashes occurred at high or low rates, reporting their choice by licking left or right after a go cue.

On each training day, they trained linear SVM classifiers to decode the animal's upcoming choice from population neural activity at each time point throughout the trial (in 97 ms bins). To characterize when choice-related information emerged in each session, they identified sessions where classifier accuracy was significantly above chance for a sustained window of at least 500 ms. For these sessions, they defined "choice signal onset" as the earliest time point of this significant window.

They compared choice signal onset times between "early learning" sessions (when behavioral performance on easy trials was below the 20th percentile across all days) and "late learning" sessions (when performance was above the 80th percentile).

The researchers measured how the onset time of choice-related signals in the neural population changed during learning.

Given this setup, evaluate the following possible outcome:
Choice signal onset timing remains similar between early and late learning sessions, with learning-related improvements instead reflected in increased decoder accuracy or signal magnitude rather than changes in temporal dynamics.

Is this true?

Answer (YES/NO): NO